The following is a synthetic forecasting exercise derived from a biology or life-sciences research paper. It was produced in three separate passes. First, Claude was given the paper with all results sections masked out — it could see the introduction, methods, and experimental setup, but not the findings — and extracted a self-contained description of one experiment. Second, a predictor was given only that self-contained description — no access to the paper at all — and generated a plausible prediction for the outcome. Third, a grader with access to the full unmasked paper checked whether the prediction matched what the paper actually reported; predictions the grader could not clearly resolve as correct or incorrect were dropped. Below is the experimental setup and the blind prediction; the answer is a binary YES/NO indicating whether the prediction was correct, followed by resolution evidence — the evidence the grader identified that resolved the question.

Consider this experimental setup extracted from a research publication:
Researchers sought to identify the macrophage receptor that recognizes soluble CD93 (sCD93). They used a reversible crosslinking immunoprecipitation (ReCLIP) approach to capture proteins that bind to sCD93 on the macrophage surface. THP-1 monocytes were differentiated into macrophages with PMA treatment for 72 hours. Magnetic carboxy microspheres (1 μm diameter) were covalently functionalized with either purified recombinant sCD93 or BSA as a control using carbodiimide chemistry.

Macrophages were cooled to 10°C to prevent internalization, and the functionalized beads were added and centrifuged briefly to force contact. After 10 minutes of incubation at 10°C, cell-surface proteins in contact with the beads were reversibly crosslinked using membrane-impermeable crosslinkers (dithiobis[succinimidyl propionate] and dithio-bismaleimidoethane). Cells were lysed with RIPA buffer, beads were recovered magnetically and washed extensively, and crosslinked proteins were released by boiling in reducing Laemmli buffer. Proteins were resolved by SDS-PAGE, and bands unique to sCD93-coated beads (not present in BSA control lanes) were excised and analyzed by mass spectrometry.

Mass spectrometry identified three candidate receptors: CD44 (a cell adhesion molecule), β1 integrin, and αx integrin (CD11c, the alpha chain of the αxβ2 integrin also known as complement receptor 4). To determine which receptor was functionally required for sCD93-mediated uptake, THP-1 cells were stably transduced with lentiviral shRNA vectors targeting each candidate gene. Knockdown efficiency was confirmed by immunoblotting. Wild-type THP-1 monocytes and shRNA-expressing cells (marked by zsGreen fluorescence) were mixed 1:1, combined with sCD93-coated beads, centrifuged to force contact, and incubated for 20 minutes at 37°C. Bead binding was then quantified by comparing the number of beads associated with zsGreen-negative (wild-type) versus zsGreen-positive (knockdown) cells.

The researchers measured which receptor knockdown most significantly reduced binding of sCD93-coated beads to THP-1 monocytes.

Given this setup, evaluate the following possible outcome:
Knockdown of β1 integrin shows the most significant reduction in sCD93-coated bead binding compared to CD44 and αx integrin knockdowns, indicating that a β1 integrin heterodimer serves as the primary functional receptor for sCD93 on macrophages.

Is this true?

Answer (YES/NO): NO